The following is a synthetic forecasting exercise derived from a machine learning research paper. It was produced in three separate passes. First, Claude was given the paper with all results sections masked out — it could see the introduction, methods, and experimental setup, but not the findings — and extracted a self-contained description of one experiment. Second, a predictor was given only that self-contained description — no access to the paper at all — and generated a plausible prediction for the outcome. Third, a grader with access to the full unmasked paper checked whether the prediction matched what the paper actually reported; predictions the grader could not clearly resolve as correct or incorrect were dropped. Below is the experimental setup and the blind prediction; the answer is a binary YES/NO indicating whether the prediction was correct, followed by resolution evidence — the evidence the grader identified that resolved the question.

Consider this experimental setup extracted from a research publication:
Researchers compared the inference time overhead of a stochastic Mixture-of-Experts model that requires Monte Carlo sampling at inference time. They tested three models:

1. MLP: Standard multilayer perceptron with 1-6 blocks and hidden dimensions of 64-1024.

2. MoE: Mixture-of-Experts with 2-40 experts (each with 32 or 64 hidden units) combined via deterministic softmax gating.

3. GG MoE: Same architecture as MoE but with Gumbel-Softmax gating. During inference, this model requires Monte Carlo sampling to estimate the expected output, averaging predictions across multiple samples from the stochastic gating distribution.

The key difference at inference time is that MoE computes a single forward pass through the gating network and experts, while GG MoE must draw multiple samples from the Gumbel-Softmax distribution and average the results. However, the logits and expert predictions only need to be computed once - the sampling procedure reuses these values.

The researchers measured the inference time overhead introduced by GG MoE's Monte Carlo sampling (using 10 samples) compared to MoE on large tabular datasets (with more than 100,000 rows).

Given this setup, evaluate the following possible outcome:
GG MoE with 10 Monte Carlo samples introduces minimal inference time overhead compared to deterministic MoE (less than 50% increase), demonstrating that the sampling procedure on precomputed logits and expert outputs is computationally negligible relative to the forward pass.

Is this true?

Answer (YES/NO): YES